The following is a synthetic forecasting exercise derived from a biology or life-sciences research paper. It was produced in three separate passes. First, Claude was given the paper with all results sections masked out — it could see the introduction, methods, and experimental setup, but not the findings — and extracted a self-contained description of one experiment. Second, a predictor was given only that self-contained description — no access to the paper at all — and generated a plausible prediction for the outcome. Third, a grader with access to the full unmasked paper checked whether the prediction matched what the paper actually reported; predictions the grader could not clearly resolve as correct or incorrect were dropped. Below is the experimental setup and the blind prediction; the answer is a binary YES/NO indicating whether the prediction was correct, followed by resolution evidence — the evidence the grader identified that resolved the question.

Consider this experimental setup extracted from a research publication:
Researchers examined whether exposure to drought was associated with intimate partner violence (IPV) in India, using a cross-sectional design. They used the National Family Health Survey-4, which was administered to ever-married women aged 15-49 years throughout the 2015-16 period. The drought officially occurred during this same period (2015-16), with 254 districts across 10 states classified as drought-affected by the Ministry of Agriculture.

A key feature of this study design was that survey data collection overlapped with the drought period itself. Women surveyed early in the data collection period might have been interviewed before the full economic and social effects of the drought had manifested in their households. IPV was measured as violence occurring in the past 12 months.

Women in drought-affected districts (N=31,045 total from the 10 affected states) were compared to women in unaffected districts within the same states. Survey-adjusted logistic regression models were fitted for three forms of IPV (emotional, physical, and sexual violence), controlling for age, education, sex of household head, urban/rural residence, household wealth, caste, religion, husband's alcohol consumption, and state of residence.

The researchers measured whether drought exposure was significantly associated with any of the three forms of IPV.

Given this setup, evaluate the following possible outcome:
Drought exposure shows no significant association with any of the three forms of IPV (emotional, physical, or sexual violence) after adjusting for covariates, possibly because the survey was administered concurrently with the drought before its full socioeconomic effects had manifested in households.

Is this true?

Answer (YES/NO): YES